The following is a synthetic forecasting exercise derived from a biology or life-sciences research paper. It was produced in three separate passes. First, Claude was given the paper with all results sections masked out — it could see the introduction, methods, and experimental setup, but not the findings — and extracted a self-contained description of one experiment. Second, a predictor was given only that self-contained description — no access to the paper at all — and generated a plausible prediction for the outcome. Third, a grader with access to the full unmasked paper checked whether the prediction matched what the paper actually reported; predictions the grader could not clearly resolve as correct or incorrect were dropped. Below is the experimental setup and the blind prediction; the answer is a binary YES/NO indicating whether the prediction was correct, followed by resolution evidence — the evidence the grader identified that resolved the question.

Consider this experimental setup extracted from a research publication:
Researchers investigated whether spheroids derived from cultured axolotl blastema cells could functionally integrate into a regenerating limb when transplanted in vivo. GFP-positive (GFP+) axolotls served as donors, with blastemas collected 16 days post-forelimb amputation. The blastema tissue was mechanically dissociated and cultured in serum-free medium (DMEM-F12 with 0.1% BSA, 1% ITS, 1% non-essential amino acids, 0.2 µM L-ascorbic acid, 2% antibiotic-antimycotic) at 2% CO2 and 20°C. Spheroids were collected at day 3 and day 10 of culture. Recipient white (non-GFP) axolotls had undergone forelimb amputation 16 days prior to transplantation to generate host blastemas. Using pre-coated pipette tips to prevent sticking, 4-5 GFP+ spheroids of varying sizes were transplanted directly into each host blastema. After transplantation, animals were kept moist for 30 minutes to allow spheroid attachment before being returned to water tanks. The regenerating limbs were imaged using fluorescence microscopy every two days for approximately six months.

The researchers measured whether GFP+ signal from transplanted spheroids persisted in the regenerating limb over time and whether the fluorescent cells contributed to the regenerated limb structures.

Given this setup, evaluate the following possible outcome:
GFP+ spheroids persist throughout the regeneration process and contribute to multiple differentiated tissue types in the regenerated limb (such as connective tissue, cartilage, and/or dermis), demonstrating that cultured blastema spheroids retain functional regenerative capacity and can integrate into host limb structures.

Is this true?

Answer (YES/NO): NO